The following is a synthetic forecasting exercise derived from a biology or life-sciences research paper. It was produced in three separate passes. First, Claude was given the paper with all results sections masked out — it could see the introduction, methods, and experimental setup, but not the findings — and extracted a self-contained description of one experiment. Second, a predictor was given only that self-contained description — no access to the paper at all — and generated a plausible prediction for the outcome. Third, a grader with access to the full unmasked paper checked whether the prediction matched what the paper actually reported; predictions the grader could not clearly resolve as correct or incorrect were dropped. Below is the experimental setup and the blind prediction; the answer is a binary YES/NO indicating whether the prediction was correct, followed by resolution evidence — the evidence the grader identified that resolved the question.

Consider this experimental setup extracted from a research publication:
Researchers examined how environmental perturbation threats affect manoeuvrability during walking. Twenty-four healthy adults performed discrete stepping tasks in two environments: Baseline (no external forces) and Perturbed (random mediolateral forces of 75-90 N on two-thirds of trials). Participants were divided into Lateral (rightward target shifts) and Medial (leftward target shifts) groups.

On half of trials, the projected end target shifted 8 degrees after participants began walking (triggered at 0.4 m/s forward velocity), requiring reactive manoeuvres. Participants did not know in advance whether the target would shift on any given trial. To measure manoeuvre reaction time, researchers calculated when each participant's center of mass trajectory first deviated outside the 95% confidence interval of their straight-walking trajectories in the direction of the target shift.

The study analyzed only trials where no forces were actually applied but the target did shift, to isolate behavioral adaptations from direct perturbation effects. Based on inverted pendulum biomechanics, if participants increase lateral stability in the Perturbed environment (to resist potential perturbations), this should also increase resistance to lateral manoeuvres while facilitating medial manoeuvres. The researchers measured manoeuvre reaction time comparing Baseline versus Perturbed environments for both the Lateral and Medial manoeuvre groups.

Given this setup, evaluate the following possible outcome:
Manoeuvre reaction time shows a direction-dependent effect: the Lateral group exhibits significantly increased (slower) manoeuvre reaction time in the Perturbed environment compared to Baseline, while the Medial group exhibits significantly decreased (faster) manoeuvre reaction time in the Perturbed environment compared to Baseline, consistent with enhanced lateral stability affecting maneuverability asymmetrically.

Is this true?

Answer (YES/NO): NO